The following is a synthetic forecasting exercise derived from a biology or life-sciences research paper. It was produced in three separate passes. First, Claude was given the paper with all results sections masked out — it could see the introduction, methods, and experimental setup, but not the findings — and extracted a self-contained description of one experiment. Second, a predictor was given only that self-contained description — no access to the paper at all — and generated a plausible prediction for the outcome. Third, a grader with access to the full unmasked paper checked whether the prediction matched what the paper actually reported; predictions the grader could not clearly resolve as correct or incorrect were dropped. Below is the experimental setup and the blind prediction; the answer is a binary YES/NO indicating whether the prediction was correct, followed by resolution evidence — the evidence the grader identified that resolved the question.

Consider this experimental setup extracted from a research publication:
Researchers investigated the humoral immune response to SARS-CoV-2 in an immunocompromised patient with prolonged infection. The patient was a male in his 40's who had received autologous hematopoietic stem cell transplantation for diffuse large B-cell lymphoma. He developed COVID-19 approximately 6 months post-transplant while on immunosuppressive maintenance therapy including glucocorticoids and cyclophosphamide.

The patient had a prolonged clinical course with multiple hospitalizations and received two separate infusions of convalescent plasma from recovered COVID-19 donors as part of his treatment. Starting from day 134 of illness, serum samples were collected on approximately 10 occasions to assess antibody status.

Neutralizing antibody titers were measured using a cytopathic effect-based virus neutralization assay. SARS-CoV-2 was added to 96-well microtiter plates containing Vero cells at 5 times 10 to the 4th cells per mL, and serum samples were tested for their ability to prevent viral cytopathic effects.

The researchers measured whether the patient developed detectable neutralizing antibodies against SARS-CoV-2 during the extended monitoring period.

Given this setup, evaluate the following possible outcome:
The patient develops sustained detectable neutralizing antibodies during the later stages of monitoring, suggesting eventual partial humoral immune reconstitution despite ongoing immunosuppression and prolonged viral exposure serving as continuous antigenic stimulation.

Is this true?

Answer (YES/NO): NO